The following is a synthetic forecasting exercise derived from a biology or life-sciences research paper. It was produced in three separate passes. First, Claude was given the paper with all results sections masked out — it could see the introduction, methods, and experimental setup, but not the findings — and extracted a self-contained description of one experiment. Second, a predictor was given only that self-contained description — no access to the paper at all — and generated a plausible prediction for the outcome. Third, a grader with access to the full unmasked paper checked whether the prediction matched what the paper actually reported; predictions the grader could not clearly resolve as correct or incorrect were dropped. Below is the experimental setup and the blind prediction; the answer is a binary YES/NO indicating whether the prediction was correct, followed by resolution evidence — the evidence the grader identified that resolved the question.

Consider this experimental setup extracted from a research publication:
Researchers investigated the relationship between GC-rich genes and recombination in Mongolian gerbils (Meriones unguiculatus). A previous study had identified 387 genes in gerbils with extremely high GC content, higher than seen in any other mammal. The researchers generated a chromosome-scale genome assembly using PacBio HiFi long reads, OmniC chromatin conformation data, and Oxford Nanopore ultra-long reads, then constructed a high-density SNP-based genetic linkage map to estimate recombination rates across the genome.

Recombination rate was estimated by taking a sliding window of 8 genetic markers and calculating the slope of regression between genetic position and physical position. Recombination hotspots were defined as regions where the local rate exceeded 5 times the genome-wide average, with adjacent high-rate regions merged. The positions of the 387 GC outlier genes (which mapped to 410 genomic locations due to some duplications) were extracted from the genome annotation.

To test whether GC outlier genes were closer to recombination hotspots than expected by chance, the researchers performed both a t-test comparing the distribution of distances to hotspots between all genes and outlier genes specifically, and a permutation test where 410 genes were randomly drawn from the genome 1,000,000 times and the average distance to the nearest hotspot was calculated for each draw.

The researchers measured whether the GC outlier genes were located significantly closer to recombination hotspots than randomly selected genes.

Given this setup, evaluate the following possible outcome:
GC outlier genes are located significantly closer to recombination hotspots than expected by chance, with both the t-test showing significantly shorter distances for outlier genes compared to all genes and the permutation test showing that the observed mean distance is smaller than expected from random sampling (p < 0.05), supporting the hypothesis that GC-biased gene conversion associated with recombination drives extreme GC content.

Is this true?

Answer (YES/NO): YES